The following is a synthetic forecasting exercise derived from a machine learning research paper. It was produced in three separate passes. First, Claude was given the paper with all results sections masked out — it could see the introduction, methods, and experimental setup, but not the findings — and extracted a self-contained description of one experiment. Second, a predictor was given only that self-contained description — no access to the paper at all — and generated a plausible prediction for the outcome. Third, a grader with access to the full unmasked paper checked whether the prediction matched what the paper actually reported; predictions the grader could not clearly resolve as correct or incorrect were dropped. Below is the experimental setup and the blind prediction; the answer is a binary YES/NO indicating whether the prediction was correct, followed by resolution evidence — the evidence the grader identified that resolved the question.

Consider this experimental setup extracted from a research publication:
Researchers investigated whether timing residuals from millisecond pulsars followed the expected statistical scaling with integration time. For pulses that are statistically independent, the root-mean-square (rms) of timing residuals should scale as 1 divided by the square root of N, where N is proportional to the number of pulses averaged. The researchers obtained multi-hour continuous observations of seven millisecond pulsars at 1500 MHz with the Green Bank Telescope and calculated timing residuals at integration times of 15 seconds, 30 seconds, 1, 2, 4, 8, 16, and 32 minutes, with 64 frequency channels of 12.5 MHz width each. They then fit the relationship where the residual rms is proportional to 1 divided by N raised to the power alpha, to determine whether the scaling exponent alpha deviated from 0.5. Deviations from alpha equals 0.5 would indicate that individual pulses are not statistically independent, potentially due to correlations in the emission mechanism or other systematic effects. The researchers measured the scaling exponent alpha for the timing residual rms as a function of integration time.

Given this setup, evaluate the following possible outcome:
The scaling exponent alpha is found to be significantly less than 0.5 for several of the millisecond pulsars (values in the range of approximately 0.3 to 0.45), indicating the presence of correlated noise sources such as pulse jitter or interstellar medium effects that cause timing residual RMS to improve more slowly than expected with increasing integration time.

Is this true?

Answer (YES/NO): NO